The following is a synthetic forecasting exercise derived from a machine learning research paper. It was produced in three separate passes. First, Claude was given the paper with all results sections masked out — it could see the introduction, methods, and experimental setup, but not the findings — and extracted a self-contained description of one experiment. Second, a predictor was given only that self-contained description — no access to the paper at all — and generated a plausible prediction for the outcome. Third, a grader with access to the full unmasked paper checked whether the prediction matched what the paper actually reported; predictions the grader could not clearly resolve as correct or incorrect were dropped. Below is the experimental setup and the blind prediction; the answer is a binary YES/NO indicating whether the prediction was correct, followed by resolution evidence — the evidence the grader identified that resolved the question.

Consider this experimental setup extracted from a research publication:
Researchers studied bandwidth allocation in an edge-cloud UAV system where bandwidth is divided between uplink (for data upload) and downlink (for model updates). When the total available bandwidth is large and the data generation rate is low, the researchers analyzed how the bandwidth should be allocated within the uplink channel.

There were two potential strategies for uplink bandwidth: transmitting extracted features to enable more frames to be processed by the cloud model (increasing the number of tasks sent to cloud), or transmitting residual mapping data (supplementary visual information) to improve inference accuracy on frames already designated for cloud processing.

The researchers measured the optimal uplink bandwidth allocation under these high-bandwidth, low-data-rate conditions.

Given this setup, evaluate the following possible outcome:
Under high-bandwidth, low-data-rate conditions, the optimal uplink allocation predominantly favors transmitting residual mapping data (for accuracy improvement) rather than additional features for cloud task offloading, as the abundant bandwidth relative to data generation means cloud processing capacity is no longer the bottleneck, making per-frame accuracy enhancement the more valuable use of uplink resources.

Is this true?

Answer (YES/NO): YES